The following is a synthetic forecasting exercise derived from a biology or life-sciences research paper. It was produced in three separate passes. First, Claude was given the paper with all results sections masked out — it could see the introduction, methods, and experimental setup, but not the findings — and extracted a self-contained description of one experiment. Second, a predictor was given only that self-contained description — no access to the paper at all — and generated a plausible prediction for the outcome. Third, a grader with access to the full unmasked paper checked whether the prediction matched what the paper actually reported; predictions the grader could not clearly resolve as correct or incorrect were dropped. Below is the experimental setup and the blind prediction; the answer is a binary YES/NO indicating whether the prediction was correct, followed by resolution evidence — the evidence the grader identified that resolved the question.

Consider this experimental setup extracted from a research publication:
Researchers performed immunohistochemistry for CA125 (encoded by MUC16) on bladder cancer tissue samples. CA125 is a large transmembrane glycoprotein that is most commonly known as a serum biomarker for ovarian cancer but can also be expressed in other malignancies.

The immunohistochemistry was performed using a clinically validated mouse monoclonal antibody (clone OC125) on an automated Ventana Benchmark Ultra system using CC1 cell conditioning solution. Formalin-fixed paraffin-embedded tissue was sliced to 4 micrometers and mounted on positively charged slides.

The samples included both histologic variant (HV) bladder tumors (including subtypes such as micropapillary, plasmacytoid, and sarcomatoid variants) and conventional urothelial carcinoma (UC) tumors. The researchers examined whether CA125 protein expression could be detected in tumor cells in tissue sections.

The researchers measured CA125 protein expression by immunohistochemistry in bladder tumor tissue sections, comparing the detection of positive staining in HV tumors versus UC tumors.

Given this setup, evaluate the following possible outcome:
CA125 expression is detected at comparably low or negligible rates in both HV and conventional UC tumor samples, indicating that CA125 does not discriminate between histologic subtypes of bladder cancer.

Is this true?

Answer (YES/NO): NO